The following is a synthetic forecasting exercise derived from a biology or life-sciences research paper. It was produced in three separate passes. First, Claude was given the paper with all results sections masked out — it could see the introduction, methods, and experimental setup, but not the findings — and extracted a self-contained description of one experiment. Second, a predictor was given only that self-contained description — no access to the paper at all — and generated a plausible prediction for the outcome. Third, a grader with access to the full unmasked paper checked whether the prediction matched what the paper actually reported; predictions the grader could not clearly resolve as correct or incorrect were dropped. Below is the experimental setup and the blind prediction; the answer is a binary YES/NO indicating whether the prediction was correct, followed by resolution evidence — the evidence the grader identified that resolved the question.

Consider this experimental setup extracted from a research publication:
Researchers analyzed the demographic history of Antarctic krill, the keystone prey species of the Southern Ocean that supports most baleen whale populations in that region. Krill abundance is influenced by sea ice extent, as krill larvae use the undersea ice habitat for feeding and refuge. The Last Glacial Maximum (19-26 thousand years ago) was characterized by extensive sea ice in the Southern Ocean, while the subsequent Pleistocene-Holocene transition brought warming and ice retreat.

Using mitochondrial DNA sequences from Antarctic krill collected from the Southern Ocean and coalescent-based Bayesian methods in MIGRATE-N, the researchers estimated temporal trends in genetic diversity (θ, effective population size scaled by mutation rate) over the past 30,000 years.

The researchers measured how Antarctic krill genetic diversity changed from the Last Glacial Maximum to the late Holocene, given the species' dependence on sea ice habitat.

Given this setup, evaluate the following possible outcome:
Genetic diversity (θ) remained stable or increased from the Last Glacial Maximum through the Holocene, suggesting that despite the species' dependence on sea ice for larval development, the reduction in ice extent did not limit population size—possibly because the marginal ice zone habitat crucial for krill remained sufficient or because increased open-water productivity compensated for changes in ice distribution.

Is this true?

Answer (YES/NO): YES